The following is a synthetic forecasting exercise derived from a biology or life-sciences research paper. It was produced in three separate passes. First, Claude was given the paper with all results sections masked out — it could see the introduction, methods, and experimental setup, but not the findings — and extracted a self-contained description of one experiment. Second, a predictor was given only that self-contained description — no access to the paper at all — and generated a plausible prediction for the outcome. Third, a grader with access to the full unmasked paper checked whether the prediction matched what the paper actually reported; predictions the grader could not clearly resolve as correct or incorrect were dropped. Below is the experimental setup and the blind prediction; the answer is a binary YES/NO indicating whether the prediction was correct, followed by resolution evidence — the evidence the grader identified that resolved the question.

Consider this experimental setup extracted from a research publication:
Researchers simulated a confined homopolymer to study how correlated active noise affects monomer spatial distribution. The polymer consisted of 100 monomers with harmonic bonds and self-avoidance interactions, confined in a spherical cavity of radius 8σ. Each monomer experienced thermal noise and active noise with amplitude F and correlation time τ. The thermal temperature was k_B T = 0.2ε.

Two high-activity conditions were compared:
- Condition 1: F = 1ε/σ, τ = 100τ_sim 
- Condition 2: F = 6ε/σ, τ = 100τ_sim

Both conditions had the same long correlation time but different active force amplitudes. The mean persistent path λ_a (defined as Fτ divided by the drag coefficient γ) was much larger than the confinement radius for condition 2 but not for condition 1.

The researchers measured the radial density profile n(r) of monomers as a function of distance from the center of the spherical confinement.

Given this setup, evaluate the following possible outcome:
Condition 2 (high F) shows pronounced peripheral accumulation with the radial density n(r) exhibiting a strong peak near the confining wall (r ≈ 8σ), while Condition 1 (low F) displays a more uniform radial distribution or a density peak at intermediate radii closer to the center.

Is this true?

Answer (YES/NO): YES